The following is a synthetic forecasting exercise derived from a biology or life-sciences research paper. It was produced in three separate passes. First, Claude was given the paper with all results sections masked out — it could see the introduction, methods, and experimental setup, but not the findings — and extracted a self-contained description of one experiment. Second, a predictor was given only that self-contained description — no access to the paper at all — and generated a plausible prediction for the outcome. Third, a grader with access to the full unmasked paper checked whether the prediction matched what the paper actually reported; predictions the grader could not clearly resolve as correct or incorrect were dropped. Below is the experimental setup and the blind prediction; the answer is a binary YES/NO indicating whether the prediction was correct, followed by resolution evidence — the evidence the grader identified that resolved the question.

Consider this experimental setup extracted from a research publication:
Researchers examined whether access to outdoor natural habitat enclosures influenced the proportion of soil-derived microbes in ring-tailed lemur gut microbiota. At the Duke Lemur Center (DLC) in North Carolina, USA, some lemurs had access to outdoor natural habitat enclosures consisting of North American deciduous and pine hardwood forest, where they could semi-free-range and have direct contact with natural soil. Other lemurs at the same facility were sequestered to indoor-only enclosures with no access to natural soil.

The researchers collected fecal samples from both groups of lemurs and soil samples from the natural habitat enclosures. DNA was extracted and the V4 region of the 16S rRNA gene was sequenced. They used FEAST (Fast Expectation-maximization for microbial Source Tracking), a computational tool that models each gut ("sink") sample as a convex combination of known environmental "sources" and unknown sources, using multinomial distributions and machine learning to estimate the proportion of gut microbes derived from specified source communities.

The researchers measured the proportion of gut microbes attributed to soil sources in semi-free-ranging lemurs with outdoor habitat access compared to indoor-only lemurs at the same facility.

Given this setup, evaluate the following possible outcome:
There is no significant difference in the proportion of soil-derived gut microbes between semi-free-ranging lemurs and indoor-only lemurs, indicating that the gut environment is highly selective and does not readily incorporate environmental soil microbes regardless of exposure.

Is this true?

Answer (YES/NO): NO